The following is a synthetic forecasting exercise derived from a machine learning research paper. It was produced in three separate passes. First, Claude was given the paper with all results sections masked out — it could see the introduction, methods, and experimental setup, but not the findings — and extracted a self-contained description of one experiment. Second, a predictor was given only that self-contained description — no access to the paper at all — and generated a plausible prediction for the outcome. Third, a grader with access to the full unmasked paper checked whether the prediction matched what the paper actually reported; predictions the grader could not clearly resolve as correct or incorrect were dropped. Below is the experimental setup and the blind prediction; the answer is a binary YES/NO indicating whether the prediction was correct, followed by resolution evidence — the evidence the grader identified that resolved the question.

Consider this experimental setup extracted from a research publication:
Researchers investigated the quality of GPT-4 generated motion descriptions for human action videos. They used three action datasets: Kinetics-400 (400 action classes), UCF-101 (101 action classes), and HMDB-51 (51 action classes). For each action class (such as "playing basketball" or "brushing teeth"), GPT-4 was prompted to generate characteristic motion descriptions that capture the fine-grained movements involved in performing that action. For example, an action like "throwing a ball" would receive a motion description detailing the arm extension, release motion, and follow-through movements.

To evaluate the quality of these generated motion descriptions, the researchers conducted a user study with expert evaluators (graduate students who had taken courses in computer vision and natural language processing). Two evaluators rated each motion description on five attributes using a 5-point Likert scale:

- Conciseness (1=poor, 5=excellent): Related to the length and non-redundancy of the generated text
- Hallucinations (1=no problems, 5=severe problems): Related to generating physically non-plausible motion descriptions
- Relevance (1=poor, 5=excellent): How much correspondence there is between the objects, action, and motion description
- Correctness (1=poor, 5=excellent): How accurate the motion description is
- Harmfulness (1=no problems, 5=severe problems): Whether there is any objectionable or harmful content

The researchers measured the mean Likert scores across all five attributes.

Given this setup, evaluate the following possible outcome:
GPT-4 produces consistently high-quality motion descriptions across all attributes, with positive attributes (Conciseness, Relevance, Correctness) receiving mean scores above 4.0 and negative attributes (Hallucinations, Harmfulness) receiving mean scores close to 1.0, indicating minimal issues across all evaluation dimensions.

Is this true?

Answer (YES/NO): NO